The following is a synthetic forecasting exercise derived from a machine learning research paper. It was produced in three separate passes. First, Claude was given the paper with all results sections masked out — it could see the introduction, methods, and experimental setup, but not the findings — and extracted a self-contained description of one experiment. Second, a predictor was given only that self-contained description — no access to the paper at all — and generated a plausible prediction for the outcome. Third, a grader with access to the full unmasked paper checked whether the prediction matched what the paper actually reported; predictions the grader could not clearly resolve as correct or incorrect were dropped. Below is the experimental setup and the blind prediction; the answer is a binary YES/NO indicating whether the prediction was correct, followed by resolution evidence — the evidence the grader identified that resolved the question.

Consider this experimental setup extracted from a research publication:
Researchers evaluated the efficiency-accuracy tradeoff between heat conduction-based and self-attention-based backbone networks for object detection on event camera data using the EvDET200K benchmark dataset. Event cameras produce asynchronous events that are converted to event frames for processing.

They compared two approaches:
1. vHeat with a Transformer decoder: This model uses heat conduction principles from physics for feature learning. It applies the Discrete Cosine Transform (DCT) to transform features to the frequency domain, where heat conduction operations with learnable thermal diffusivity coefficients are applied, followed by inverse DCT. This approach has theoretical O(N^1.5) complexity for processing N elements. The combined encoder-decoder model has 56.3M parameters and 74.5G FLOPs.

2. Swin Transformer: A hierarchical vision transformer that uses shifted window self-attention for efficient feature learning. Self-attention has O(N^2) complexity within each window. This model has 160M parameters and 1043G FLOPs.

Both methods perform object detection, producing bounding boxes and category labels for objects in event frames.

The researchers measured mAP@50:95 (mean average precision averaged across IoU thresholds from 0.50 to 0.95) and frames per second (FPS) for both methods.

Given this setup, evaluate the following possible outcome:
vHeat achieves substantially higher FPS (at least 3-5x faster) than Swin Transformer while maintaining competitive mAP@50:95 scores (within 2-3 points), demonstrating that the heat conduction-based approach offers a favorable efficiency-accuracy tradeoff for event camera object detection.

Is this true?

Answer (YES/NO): NO